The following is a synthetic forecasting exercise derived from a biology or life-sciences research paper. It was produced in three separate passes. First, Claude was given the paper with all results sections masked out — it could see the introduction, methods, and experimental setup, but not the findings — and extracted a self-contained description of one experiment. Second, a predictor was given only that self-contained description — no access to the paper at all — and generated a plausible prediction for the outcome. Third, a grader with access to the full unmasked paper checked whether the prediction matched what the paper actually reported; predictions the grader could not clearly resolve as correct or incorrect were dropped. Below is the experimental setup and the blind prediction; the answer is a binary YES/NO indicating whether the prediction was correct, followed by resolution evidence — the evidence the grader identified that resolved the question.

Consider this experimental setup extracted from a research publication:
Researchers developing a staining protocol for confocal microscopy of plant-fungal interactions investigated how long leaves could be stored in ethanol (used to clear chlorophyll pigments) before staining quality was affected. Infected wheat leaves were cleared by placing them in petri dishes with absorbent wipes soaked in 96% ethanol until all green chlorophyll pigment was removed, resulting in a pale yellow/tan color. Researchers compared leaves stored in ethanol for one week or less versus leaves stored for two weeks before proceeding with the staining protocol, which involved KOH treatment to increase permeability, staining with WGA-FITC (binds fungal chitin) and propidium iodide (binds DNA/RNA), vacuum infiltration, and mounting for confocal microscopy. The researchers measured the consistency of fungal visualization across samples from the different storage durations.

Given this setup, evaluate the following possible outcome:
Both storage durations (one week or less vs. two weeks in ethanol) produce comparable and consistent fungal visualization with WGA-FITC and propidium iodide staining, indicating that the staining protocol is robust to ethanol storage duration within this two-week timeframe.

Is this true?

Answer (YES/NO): NO